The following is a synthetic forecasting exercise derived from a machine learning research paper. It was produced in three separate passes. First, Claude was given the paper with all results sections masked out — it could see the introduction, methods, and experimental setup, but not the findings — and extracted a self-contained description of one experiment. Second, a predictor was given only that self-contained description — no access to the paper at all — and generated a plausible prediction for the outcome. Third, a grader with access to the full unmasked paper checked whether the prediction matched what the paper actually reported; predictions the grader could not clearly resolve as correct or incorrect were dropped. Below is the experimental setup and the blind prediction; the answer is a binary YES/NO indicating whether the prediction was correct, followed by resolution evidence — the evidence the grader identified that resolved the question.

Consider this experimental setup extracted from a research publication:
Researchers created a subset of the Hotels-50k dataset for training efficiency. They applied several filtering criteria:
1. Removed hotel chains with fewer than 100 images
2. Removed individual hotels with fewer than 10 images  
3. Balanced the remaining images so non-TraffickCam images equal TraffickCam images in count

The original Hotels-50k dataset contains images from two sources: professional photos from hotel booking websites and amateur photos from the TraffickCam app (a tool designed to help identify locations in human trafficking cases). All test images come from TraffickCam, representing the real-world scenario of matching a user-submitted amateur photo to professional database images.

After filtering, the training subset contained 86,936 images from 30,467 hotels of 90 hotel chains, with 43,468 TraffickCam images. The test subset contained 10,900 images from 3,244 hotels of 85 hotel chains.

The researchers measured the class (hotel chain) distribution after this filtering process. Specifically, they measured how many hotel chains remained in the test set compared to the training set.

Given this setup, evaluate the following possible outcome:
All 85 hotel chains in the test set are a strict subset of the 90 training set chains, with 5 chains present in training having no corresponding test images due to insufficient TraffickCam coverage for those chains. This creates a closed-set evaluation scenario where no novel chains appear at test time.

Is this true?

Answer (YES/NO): NO